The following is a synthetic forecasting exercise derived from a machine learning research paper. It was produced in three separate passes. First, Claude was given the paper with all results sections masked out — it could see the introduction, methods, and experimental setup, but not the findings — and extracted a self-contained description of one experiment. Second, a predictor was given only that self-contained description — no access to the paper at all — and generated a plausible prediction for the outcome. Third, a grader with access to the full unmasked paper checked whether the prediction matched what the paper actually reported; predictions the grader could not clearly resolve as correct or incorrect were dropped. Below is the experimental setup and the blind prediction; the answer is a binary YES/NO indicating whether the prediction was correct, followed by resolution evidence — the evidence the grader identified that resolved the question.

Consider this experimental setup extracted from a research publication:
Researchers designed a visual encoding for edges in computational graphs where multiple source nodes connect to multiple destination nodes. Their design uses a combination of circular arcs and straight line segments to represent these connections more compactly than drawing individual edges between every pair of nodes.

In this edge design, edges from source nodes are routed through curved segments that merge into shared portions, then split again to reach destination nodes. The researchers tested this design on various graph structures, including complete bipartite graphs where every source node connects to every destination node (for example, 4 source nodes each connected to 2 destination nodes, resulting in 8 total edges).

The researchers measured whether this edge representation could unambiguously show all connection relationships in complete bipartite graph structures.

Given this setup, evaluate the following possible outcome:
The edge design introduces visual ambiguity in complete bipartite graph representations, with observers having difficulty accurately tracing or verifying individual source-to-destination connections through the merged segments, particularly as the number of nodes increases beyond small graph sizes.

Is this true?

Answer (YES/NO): YES